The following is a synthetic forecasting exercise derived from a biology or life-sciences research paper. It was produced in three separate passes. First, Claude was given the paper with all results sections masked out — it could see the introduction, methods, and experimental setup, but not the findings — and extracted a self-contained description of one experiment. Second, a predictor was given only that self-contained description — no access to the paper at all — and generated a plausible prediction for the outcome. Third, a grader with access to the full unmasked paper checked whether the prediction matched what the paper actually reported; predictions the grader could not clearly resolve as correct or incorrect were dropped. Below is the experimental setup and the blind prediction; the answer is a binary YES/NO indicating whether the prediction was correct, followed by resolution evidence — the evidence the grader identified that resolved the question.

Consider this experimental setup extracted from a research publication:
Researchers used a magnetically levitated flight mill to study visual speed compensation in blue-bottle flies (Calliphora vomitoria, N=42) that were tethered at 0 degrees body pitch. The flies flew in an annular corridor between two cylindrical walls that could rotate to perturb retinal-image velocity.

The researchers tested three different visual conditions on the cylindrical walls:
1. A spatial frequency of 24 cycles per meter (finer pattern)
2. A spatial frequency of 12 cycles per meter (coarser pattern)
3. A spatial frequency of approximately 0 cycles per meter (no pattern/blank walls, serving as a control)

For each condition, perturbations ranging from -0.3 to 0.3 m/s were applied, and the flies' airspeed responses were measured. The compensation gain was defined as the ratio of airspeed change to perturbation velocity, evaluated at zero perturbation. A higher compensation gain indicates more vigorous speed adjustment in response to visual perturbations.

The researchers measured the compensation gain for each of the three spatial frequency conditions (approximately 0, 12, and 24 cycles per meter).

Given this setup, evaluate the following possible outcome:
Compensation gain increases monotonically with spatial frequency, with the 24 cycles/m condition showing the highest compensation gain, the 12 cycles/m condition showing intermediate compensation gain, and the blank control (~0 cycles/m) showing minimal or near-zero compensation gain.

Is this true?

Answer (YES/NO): NO